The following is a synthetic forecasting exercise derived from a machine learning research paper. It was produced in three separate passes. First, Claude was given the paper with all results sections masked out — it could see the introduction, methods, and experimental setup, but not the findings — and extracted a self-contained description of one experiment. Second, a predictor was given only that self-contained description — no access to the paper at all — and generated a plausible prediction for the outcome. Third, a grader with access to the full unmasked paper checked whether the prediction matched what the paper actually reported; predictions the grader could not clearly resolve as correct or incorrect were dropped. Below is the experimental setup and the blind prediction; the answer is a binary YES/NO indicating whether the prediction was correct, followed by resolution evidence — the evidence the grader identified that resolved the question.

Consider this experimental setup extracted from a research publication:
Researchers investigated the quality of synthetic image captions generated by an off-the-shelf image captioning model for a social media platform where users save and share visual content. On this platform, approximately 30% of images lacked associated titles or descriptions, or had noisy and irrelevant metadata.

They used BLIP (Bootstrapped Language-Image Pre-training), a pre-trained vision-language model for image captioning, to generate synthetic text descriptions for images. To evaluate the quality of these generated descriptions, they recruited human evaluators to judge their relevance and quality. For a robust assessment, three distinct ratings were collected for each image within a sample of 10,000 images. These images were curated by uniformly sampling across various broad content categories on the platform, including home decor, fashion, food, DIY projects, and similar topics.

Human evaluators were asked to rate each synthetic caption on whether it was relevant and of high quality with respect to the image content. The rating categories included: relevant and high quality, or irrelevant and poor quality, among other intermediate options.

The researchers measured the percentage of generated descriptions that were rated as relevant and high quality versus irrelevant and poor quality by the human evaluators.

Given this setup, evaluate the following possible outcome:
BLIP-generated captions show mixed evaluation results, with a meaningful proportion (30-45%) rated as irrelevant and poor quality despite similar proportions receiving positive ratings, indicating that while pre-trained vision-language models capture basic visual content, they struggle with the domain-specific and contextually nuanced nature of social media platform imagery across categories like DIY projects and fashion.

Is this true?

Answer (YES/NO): NO